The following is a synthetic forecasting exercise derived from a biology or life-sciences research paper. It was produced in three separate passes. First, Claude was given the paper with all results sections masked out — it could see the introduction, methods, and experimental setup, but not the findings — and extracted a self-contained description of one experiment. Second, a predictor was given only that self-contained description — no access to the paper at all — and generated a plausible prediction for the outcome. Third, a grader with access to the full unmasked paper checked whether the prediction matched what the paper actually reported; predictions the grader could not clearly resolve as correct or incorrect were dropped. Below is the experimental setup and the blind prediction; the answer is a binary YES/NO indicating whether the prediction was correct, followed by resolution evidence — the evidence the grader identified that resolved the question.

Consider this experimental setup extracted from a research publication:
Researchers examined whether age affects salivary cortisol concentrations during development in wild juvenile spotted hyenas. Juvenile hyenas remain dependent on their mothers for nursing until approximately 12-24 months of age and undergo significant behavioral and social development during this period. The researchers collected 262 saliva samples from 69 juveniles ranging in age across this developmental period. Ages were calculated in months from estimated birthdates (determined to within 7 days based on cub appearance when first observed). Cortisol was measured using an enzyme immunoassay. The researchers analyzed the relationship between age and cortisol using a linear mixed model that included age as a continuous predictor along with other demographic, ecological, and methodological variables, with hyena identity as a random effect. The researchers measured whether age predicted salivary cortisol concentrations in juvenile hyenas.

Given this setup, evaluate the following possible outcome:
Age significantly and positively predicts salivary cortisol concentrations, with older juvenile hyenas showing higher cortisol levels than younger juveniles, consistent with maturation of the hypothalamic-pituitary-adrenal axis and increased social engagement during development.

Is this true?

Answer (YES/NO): NO